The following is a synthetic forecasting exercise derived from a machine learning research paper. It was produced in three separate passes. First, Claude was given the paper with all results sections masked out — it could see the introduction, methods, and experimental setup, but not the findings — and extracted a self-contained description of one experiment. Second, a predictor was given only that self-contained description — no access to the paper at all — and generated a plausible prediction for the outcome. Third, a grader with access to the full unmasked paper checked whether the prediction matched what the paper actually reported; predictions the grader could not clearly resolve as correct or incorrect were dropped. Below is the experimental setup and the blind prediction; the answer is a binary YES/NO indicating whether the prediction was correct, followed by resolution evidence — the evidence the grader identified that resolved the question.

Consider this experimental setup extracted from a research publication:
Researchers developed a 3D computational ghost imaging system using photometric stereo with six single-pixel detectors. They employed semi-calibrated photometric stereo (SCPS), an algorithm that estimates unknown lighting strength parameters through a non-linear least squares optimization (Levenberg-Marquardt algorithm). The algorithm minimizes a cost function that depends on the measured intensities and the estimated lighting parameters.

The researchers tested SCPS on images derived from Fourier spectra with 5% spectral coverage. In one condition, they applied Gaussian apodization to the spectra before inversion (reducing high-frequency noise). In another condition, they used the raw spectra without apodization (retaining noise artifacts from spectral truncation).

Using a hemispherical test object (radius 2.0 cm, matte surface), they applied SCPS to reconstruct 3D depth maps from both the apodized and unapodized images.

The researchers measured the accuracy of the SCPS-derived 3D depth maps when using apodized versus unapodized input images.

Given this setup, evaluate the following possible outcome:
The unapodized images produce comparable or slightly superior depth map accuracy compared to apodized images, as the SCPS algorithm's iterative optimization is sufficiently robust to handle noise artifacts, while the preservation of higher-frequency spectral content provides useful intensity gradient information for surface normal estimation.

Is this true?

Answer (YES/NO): NO